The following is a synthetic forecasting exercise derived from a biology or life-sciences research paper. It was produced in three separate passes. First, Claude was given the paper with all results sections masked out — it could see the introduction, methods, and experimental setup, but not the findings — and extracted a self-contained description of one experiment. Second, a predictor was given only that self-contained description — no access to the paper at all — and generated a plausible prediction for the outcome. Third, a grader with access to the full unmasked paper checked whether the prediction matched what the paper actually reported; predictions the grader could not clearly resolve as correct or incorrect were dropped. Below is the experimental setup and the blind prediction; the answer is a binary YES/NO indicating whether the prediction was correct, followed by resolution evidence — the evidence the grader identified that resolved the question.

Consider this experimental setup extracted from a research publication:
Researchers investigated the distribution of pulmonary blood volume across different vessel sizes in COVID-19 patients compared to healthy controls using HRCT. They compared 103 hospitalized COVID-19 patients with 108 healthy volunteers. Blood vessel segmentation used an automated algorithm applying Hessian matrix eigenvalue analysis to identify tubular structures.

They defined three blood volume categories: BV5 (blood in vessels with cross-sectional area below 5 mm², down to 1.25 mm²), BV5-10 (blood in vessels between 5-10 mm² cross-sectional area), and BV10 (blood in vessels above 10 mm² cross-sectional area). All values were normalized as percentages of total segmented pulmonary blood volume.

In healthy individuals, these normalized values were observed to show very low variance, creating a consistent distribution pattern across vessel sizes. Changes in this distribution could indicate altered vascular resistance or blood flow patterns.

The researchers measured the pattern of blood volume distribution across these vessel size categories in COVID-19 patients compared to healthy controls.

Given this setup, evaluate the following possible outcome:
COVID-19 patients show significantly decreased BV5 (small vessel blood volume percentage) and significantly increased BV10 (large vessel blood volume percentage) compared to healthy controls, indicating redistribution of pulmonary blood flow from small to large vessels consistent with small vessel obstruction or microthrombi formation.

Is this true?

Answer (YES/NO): YES